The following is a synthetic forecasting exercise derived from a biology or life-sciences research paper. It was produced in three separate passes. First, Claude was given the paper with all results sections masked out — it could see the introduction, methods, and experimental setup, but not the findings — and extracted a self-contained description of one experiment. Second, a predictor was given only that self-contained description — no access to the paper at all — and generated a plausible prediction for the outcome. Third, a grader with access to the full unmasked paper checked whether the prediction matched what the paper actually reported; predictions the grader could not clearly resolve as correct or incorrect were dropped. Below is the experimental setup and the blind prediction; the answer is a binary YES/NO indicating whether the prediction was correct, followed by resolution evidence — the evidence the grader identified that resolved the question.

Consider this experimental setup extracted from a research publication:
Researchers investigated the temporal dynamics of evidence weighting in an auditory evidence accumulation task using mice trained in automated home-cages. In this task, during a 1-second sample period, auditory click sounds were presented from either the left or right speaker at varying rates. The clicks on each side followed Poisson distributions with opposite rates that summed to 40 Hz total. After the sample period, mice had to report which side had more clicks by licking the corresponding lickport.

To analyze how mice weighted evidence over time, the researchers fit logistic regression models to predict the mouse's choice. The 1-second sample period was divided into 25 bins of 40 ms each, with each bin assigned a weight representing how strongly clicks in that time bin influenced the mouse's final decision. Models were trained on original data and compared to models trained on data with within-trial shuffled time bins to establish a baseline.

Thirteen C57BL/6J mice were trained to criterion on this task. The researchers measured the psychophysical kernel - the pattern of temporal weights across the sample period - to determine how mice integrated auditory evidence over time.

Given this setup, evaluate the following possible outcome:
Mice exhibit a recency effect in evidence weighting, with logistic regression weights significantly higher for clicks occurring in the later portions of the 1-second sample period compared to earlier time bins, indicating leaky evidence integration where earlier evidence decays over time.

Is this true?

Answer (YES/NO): NO